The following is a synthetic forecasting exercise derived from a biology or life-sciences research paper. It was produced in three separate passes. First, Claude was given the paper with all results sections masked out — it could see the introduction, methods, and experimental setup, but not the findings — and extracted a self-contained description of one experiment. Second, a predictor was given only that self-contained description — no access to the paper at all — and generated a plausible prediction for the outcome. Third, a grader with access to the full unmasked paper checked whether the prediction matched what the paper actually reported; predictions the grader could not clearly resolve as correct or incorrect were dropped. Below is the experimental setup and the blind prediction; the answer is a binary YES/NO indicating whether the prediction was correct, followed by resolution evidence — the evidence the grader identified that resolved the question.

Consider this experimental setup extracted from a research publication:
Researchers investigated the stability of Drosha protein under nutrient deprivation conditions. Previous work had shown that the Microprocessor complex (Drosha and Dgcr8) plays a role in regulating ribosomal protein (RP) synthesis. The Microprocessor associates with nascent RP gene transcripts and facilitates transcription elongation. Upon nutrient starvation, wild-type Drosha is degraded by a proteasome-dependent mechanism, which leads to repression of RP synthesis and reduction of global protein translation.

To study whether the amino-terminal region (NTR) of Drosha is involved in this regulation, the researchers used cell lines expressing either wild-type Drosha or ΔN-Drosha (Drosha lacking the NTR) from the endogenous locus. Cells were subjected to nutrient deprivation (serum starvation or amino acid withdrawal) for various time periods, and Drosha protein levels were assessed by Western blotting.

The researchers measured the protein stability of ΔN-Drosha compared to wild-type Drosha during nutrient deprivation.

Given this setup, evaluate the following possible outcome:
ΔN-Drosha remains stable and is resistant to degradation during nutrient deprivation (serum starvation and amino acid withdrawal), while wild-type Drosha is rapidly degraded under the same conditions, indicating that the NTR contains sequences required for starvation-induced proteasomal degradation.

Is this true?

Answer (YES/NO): YES